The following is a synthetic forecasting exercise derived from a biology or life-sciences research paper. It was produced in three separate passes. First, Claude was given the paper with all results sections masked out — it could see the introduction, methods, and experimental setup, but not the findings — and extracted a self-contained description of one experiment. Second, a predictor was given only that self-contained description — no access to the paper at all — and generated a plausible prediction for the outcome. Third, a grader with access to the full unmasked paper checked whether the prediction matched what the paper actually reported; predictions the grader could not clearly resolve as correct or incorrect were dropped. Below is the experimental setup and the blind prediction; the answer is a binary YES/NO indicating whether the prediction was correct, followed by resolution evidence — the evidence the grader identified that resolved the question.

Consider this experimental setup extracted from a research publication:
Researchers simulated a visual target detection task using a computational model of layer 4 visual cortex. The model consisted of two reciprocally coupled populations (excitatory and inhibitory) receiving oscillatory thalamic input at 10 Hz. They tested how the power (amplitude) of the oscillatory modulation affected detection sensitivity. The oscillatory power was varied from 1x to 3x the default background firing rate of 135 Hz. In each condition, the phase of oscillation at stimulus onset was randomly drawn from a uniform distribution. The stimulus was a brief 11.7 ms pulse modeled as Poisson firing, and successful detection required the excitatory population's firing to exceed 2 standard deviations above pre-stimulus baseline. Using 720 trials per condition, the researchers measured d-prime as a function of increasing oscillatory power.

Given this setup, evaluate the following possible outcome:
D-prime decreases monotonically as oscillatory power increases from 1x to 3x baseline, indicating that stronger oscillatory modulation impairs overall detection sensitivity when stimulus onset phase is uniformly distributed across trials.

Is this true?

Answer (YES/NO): YES